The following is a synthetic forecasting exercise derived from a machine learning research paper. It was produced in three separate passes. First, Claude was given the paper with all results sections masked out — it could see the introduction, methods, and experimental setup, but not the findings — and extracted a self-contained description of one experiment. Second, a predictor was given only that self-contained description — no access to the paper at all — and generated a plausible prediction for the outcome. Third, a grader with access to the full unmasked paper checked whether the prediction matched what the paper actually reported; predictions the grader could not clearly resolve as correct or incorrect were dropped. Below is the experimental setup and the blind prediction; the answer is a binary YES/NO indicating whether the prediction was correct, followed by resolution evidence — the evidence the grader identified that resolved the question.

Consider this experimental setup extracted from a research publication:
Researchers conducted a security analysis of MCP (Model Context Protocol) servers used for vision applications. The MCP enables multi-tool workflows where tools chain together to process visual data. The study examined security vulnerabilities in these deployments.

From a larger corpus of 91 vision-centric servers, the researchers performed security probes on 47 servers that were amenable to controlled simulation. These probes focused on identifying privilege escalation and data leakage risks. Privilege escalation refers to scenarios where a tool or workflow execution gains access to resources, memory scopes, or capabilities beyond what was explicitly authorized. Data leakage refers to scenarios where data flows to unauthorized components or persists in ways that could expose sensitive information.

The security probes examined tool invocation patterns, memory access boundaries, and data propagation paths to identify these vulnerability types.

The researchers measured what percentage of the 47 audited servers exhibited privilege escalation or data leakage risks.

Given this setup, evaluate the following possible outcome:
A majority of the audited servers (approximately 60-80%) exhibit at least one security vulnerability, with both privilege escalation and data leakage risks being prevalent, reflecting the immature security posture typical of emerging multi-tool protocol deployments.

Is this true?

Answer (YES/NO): NO